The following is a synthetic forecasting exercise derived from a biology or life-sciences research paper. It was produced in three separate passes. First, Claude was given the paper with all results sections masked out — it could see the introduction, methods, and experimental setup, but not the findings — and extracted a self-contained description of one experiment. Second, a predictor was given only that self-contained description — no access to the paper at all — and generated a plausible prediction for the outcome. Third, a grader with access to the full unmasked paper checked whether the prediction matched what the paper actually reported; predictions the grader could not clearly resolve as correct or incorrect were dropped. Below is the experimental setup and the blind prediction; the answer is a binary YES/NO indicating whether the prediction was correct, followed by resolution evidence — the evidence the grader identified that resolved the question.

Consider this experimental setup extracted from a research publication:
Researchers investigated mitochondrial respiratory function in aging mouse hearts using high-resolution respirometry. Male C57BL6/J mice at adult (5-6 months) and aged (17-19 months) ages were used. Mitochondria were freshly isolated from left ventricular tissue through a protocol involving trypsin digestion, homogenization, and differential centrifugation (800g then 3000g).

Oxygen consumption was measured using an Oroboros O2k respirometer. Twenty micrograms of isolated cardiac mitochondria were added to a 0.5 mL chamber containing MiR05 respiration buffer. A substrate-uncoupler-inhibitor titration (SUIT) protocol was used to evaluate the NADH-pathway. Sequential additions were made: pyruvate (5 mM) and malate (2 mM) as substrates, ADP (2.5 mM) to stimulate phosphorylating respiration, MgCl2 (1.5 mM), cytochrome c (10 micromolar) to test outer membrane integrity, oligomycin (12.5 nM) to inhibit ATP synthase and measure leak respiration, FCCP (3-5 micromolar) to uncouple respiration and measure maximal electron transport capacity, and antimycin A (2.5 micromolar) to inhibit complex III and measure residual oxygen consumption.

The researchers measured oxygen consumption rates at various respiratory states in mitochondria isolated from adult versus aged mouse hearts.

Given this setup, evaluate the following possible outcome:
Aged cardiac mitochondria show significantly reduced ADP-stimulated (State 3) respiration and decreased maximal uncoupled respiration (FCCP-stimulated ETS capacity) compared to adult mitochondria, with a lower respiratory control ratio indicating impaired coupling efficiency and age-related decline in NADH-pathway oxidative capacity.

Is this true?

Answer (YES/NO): NO